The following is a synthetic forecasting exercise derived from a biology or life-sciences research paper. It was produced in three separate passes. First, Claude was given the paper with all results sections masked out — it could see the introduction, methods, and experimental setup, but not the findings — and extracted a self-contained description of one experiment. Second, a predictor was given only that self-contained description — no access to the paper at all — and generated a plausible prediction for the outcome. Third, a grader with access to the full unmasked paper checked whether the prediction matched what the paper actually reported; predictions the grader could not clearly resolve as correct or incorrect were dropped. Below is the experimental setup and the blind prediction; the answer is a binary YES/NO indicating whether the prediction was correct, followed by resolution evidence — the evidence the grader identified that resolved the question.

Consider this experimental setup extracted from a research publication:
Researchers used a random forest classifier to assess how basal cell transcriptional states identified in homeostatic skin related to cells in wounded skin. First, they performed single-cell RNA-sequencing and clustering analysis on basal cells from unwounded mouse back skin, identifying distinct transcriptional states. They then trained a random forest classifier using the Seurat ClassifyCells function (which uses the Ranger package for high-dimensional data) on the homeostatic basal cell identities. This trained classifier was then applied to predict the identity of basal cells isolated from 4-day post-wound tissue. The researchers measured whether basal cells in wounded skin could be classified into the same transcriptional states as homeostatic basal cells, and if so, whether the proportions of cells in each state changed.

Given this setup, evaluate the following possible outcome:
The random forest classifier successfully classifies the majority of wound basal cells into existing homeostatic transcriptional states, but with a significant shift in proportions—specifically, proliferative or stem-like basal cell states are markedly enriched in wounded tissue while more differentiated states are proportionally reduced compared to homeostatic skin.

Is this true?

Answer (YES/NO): NO